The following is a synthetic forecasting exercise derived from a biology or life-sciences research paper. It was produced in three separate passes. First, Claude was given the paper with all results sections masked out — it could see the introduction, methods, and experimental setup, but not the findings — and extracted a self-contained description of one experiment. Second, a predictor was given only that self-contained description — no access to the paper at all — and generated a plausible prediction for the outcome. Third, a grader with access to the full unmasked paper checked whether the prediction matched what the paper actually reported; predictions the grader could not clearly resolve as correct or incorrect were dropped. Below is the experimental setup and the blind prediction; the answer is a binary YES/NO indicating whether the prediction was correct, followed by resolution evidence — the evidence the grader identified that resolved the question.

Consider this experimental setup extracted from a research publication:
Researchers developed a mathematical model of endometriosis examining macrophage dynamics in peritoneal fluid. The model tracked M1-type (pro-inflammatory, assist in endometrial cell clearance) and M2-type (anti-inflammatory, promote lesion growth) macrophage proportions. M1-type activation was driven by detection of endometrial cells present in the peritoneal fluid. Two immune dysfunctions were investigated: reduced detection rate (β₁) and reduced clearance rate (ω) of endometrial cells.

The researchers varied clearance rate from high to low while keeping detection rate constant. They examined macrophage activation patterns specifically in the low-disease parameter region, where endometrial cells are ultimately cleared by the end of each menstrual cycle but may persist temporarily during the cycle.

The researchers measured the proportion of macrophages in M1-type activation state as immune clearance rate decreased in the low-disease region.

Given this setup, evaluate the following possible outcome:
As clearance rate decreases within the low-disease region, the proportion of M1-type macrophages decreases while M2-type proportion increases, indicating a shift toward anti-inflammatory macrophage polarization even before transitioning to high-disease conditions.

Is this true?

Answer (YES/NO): NO